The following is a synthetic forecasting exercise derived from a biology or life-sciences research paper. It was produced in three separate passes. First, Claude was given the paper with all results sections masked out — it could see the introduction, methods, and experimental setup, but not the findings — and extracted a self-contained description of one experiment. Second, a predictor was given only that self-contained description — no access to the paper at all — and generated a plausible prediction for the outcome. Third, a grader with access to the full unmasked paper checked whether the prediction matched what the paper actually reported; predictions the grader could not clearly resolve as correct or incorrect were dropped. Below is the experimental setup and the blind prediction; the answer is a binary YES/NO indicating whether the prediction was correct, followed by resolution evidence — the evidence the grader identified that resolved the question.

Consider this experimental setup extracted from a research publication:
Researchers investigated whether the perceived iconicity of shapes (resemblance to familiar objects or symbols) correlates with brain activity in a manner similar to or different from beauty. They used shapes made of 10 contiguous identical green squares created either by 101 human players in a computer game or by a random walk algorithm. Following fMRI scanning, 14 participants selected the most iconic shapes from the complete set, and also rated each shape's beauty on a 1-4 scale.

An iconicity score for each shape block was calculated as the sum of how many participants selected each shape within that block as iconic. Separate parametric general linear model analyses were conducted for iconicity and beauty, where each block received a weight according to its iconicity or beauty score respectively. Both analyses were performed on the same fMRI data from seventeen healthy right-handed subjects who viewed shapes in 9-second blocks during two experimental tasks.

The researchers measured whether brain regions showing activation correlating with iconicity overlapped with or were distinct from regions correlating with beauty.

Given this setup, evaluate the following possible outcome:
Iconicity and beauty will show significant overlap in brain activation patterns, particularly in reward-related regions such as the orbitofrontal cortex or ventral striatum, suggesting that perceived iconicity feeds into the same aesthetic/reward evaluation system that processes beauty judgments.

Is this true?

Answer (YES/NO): NO